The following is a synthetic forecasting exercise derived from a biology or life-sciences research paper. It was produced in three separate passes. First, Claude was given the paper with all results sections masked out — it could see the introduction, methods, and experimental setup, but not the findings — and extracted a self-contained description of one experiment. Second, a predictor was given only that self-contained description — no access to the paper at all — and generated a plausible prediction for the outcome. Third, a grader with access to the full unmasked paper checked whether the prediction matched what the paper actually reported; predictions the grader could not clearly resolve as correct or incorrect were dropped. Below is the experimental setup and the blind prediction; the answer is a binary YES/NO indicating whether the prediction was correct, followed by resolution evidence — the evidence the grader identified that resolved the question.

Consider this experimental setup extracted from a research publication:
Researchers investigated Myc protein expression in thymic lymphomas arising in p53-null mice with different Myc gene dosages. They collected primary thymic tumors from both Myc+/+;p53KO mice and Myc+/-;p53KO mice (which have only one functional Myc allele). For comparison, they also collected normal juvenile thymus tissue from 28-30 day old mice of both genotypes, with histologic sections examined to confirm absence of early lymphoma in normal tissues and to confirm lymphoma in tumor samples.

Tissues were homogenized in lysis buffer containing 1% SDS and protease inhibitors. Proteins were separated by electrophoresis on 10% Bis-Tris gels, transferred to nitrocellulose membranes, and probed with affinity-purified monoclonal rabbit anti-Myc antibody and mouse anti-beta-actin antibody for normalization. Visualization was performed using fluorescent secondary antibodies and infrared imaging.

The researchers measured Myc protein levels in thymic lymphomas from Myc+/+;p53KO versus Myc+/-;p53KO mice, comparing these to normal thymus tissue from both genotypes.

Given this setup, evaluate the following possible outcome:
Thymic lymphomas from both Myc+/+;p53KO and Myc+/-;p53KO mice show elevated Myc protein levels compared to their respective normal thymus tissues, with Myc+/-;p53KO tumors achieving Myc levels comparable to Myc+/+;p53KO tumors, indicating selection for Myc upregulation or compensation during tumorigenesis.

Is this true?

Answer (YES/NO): YES